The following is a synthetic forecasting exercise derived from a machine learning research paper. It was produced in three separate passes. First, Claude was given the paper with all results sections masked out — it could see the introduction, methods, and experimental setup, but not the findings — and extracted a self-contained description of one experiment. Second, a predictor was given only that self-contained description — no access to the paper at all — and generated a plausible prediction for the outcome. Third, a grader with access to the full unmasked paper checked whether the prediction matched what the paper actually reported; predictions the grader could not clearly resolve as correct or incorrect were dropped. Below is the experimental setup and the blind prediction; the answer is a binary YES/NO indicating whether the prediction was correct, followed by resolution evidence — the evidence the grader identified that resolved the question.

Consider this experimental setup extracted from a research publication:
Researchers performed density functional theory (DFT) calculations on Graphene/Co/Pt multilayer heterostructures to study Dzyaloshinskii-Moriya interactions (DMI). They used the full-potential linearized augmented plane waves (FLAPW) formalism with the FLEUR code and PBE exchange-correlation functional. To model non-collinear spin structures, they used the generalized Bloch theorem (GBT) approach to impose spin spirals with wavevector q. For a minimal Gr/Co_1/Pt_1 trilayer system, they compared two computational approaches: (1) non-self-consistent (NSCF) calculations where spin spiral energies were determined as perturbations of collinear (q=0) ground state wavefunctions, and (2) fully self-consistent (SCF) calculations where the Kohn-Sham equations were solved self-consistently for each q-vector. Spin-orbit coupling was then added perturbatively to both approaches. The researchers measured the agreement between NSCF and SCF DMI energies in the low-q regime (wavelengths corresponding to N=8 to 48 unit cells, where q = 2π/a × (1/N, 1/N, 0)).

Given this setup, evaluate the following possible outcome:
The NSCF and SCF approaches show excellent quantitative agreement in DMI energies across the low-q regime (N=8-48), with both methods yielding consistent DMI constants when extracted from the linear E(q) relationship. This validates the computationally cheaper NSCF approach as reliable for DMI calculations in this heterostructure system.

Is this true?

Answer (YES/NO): YES